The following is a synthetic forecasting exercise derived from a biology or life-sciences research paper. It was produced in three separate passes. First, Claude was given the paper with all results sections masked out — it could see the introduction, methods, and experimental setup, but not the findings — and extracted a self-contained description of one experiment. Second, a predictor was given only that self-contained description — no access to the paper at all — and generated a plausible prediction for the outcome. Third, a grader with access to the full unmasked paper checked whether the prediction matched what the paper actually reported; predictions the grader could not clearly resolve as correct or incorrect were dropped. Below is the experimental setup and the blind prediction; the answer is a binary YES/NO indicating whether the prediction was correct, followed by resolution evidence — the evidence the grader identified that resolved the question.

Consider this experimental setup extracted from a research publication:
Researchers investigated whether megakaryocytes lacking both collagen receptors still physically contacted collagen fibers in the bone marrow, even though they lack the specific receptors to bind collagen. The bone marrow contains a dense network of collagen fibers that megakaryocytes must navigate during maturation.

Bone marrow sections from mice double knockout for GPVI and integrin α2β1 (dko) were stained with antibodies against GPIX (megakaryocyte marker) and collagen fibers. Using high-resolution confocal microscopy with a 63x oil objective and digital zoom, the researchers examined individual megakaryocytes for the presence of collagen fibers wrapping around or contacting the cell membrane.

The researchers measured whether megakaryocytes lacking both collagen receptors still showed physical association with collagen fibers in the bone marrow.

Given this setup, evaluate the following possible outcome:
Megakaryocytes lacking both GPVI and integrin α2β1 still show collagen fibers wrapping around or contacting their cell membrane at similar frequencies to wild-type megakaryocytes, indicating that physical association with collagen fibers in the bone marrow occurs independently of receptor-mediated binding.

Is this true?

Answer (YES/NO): NO